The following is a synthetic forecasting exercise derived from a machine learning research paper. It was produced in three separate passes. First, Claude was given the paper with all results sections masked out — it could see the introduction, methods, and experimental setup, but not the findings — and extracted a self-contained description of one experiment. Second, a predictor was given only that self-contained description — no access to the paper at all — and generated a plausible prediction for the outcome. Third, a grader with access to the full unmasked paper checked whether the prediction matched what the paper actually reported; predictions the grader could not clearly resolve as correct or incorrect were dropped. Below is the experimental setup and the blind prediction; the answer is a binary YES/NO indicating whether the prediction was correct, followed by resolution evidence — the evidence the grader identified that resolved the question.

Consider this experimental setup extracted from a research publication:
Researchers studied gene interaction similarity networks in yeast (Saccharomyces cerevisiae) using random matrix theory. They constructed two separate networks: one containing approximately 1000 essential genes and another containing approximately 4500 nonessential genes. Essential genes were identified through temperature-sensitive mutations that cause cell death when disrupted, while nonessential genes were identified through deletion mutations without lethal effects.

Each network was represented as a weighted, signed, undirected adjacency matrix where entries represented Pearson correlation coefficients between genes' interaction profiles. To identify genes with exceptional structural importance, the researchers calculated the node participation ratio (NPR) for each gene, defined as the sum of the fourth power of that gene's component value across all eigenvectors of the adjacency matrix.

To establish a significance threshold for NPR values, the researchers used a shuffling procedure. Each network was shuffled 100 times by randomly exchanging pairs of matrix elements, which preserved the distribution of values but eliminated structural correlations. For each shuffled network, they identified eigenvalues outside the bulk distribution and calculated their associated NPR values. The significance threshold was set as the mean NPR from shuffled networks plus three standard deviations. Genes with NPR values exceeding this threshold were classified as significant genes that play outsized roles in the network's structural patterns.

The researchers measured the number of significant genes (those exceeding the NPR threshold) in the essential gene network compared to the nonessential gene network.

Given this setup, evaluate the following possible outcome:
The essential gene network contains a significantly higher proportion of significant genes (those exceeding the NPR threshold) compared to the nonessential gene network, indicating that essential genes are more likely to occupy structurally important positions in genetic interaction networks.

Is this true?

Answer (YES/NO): YES